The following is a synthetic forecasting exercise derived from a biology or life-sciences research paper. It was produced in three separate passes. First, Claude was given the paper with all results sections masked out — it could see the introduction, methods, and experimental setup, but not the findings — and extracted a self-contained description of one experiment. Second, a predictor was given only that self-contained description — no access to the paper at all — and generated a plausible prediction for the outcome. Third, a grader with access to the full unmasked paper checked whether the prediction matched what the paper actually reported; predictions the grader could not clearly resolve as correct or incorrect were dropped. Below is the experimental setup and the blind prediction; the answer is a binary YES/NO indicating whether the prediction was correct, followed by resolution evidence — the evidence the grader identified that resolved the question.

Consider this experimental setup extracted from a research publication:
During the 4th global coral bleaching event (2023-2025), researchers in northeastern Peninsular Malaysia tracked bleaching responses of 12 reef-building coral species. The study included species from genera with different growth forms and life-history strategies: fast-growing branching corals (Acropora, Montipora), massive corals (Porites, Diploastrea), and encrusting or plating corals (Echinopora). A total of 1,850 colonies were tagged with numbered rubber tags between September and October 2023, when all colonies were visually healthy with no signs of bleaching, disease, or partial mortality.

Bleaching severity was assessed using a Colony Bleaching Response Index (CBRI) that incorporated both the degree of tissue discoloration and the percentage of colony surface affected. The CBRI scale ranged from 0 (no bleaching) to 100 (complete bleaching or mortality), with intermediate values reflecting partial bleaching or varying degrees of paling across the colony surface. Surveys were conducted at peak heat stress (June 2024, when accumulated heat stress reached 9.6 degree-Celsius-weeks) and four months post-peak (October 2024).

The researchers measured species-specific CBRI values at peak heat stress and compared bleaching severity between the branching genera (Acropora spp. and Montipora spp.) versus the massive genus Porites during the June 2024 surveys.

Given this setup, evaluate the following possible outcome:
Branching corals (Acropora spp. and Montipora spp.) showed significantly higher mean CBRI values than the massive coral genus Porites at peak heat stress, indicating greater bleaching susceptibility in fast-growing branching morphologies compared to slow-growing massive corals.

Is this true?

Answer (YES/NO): NO